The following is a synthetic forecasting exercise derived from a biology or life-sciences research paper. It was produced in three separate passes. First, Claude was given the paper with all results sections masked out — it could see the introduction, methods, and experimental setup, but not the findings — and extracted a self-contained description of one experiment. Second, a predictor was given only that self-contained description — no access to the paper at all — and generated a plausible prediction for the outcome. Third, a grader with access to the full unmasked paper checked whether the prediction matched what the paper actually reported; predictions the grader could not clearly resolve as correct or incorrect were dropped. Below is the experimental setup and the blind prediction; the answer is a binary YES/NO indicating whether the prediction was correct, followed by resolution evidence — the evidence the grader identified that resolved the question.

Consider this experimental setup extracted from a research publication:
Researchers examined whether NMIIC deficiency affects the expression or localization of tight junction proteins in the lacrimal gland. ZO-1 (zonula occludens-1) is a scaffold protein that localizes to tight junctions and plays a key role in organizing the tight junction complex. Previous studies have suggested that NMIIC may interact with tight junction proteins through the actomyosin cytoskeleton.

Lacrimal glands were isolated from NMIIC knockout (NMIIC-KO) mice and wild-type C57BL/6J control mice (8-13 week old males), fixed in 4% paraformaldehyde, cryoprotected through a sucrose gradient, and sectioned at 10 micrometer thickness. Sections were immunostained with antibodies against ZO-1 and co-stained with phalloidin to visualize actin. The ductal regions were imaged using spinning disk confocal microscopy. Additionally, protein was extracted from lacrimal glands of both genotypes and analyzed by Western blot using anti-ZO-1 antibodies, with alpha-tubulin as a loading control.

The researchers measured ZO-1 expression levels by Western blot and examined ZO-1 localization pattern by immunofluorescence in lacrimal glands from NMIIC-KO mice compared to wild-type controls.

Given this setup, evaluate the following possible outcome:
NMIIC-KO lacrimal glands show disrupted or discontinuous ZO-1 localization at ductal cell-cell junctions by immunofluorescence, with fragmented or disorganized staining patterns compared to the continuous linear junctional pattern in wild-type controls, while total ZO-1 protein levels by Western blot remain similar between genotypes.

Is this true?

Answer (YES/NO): NO